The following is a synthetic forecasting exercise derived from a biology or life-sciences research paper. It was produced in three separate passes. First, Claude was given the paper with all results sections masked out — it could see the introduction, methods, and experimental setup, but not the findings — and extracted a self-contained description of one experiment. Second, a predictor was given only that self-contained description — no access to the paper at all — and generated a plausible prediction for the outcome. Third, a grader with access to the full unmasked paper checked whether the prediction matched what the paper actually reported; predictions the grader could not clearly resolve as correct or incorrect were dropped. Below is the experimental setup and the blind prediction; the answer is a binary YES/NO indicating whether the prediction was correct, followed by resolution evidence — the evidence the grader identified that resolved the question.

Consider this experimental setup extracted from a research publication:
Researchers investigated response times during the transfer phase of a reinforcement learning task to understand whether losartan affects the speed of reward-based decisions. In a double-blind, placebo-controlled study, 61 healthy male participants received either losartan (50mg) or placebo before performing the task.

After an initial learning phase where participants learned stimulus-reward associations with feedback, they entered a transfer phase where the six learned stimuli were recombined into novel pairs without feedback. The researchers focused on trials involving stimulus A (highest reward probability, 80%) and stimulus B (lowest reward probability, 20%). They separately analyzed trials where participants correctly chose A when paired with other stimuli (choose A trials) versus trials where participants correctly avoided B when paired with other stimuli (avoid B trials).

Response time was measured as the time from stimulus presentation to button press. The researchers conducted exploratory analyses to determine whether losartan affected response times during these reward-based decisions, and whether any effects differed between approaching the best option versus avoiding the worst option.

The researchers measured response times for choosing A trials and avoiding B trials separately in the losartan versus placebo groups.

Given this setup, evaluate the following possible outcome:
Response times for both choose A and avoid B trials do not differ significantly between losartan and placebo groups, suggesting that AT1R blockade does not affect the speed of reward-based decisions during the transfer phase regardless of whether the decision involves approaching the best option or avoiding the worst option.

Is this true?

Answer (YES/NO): NO